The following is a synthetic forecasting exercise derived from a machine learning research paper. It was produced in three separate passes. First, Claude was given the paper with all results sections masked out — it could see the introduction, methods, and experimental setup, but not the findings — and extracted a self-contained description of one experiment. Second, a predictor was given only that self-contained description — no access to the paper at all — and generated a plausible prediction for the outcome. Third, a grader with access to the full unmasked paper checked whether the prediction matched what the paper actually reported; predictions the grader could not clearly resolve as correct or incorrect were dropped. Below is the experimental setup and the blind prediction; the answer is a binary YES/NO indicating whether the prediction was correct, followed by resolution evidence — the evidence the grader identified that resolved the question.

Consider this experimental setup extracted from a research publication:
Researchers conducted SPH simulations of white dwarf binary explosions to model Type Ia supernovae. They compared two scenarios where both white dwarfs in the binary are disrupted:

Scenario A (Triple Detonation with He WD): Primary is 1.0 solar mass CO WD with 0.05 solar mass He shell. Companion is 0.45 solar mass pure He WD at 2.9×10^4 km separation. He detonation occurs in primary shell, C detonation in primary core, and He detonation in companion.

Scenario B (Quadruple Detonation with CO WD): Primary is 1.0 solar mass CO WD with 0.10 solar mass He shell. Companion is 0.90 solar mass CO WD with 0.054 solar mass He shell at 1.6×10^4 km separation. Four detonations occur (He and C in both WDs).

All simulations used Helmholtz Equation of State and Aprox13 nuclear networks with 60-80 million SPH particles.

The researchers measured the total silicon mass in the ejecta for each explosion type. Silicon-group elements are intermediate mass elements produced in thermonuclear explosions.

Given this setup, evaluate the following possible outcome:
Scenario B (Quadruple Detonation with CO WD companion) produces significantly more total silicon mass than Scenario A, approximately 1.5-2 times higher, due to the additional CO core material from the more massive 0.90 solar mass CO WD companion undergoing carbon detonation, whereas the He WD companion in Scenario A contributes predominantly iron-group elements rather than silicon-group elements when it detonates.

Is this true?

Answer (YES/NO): YES